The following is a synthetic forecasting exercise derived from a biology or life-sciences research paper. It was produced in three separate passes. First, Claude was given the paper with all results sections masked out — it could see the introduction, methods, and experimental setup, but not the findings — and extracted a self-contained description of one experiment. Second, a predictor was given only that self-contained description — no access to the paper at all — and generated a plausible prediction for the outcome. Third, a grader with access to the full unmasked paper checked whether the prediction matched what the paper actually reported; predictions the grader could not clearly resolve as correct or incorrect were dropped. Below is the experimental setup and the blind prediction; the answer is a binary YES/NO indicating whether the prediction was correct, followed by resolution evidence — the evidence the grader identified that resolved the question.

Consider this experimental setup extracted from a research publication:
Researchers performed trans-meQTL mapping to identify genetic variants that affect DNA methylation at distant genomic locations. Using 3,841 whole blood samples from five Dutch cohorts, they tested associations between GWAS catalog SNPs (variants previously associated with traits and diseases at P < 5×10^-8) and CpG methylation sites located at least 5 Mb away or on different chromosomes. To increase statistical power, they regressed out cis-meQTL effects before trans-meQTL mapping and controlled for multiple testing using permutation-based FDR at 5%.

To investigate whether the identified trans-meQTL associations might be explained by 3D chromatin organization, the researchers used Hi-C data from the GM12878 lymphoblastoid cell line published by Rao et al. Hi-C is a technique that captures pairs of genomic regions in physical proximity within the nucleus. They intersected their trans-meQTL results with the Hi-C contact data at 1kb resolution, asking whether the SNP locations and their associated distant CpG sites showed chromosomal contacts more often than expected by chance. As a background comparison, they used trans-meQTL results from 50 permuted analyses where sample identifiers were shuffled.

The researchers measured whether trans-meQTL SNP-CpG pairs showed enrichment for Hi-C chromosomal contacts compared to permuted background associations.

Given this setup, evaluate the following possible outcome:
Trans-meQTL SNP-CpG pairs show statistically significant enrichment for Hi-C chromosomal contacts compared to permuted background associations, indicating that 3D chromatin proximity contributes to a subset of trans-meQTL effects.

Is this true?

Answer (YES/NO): YES